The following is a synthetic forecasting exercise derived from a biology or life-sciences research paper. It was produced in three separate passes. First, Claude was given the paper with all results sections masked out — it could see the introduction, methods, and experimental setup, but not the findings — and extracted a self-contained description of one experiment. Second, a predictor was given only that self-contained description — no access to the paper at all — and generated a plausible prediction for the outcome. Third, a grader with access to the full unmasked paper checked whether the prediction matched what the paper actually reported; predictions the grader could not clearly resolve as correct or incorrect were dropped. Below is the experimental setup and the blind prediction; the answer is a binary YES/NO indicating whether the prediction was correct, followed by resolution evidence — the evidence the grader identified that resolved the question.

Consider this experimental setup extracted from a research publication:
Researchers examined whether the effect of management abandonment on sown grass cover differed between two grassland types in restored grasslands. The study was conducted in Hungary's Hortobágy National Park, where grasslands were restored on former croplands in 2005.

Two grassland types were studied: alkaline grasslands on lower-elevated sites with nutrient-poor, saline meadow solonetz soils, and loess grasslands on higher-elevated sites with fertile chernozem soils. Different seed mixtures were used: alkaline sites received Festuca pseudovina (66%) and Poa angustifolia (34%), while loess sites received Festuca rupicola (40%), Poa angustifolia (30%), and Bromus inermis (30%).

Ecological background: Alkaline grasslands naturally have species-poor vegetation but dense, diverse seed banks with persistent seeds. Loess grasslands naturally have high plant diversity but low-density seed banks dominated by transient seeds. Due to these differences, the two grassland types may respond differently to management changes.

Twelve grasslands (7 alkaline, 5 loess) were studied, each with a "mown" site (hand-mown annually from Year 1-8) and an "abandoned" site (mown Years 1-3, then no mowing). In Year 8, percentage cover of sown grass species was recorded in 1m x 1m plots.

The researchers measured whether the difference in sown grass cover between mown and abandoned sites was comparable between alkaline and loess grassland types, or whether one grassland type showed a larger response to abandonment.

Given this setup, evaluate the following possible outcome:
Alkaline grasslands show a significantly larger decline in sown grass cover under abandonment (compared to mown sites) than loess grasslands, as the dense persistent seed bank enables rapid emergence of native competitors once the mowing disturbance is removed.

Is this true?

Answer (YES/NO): NO